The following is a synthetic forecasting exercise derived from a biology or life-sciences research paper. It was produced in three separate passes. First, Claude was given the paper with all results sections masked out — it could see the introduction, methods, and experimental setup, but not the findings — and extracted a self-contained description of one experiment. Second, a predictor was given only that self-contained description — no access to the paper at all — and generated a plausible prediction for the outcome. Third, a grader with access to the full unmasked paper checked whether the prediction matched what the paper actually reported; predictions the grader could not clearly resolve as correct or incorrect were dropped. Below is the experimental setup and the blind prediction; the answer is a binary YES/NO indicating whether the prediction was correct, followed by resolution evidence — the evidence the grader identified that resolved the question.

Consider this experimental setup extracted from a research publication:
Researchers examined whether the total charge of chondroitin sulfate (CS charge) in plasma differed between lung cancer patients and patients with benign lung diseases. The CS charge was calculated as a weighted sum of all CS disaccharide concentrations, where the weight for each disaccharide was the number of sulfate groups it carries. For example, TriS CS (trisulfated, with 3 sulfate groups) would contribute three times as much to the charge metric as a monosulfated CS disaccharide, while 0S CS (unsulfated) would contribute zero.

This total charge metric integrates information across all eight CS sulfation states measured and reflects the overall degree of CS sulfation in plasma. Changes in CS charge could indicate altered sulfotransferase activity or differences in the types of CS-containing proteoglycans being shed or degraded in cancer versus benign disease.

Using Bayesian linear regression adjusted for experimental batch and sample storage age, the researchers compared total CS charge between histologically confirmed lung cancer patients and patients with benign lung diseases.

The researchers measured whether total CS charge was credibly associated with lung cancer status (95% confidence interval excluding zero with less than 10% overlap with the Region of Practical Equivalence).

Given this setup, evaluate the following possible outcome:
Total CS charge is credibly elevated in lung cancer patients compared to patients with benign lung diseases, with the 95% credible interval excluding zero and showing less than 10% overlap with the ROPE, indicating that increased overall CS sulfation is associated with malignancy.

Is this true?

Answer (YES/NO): NO